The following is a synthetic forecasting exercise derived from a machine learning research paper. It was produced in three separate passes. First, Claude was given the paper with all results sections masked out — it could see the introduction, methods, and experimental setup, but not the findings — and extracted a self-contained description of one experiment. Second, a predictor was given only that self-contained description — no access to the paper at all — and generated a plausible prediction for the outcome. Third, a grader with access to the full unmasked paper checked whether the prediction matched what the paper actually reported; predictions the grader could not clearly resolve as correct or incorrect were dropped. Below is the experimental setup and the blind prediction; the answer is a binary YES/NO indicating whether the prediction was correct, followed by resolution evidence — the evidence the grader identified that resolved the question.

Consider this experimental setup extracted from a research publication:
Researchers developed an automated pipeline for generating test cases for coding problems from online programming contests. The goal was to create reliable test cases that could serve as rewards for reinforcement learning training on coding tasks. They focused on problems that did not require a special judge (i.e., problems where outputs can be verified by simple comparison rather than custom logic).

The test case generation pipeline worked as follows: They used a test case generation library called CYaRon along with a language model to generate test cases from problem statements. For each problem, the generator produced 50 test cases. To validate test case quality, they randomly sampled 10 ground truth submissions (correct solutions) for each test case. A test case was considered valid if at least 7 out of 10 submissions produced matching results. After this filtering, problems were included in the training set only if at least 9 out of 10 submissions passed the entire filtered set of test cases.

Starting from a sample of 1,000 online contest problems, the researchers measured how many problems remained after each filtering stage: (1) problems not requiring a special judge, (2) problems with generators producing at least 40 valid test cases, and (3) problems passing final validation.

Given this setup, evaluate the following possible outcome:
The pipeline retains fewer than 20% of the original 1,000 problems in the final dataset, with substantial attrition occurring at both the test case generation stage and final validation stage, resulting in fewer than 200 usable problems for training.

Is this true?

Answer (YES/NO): NO